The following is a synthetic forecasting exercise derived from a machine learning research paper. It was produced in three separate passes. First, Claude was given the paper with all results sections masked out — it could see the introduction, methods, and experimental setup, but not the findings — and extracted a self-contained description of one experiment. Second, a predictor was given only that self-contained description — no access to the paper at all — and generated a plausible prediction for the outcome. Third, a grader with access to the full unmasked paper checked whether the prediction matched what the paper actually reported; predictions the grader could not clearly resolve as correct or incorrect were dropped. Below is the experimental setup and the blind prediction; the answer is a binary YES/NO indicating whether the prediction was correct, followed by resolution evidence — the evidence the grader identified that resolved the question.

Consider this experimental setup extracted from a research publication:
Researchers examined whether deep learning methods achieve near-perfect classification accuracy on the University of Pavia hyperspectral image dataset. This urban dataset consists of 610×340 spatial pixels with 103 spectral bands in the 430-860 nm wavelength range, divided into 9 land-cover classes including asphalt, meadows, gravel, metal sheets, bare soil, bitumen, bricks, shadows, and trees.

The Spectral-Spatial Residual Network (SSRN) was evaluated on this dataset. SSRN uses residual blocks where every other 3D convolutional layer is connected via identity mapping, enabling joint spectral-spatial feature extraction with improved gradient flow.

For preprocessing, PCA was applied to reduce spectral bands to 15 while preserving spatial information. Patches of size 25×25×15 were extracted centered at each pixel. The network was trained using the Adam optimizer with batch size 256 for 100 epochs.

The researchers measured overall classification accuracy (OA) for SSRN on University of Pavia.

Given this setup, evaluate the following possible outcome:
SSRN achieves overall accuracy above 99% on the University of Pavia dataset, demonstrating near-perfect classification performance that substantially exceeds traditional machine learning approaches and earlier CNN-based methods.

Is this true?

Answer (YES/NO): YES